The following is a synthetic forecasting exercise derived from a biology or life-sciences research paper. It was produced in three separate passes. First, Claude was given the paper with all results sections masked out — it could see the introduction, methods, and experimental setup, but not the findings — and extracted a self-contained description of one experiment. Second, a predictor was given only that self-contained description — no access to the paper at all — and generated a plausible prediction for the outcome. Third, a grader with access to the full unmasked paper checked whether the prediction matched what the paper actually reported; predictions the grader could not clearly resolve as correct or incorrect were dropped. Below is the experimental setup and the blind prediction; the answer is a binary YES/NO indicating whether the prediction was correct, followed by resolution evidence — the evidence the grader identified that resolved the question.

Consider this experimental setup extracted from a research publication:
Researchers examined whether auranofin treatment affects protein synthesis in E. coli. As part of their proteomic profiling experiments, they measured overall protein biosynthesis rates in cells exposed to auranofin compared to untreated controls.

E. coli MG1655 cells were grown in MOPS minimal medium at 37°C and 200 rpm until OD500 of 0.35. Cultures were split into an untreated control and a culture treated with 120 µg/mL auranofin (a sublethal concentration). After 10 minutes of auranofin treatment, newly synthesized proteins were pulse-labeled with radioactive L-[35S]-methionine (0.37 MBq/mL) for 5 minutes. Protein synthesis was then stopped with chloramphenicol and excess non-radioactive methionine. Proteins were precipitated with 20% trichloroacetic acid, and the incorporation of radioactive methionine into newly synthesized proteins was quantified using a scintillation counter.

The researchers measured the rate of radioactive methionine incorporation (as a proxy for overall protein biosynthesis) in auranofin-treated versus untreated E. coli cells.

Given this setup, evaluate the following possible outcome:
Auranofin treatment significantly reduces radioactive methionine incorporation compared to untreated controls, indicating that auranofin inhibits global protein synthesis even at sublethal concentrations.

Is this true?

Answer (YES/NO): NO